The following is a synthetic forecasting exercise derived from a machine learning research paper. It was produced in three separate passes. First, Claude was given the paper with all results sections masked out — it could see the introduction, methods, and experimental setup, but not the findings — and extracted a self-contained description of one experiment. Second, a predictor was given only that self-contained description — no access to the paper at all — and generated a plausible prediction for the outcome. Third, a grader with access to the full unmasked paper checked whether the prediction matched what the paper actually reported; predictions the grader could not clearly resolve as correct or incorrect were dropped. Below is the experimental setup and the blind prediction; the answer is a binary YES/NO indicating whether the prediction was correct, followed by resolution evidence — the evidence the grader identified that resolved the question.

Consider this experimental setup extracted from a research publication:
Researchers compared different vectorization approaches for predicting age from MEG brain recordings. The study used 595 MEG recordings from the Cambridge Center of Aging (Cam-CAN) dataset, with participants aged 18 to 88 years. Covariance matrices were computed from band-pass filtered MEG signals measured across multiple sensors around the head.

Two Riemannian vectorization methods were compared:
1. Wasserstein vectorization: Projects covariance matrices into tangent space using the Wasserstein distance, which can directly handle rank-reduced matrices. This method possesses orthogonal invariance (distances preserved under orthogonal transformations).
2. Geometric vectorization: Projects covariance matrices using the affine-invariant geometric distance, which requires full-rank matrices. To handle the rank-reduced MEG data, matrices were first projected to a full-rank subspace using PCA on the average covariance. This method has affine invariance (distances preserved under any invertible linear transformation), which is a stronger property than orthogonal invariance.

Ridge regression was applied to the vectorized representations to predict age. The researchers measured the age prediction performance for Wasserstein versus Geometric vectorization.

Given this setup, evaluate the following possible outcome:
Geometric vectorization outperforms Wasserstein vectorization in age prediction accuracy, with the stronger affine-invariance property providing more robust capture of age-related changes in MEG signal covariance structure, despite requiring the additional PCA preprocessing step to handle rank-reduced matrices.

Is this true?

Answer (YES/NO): NO